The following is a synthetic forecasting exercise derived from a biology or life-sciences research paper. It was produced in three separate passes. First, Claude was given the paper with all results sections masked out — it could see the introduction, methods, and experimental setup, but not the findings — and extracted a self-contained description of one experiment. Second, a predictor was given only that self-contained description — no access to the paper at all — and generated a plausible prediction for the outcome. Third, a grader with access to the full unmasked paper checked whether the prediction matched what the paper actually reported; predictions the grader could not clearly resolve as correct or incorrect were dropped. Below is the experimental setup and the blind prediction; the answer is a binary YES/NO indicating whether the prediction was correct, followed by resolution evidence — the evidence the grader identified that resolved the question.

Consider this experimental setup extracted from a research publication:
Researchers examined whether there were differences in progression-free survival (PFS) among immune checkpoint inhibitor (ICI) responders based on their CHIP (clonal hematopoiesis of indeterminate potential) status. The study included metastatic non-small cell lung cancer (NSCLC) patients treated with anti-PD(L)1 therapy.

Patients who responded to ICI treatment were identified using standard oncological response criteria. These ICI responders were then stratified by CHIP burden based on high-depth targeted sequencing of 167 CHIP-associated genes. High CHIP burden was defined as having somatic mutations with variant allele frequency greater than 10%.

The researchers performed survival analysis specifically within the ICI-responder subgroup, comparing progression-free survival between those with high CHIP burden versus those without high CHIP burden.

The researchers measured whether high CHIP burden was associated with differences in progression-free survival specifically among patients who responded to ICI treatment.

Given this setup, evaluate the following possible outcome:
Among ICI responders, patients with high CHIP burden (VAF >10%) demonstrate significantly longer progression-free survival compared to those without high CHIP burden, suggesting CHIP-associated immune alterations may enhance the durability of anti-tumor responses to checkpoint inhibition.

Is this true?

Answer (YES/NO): NO